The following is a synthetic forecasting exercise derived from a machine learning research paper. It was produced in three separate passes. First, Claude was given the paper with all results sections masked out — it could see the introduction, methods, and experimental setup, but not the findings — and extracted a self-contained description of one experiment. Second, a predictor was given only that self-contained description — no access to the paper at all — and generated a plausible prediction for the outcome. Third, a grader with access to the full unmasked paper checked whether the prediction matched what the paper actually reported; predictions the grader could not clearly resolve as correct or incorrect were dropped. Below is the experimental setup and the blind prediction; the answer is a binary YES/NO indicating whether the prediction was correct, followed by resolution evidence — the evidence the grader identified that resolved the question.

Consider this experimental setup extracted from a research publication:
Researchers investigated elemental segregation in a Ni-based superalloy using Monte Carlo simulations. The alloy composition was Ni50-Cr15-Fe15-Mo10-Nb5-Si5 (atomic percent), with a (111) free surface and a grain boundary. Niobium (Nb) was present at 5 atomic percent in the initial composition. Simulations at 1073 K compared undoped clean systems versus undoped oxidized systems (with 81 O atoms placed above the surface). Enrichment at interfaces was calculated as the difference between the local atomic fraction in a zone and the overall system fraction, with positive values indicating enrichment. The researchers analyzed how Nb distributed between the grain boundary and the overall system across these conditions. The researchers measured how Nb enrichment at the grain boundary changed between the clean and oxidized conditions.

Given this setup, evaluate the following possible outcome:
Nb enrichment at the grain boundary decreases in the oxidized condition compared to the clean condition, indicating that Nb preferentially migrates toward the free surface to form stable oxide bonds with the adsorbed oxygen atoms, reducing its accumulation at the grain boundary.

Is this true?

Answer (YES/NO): YES